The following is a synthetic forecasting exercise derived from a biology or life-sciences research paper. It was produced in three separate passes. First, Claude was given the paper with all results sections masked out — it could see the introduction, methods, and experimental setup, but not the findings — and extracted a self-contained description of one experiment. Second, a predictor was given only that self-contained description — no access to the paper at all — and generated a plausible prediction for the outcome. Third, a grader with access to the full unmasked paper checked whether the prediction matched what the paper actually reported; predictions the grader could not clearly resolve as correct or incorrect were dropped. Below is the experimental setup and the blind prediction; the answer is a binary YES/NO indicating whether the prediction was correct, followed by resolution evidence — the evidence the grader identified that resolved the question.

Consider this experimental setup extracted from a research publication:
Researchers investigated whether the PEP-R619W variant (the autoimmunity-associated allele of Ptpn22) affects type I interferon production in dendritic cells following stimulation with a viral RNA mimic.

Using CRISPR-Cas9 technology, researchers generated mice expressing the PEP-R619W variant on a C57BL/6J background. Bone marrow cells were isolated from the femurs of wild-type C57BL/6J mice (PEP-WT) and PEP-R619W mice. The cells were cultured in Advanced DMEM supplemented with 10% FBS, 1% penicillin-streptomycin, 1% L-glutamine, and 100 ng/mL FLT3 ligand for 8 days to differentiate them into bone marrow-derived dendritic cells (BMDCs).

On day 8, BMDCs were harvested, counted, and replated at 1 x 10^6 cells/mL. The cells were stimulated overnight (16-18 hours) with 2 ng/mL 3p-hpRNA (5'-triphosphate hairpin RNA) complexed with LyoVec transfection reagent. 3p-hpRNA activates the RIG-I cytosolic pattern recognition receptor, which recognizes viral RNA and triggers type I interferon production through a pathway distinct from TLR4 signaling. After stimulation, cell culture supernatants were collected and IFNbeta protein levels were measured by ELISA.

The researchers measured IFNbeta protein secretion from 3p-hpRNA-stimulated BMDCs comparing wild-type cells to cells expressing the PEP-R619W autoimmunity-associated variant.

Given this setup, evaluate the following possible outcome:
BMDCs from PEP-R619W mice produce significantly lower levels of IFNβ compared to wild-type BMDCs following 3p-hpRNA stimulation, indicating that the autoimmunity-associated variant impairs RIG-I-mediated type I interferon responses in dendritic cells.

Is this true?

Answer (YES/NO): NO